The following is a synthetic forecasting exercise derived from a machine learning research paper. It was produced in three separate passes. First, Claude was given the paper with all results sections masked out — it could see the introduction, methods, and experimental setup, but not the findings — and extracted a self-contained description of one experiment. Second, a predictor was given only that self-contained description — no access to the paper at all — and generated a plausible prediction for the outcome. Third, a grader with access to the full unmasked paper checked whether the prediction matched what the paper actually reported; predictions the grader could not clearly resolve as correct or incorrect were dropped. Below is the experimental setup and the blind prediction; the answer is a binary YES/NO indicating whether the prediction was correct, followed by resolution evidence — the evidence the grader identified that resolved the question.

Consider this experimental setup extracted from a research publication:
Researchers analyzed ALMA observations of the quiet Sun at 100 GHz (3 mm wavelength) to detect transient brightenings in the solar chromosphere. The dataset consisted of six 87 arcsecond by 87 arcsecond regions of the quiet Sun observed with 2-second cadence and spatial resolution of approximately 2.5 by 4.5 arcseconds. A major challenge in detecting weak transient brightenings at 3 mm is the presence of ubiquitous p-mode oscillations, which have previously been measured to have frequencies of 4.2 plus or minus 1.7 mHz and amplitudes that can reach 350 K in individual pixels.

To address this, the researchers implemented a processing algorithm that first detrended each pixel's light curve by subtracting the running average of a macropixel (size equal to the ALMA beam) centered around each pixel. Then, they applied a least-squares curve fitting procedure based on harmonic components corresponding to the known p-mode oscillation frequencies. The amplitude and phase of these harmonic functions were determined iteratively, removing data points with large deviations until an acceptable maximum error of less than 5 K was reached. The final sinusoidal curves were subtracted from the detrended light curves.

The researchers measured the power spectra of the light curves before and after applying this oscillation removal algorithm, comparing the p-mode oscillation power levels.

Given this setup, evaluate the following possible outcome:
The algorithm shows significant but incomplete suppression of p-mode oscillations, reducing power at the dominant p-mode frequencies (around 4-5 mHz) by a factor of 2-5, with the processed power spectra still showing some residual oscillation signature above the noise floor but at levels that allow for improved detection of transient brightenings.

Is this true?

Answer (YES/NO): NO